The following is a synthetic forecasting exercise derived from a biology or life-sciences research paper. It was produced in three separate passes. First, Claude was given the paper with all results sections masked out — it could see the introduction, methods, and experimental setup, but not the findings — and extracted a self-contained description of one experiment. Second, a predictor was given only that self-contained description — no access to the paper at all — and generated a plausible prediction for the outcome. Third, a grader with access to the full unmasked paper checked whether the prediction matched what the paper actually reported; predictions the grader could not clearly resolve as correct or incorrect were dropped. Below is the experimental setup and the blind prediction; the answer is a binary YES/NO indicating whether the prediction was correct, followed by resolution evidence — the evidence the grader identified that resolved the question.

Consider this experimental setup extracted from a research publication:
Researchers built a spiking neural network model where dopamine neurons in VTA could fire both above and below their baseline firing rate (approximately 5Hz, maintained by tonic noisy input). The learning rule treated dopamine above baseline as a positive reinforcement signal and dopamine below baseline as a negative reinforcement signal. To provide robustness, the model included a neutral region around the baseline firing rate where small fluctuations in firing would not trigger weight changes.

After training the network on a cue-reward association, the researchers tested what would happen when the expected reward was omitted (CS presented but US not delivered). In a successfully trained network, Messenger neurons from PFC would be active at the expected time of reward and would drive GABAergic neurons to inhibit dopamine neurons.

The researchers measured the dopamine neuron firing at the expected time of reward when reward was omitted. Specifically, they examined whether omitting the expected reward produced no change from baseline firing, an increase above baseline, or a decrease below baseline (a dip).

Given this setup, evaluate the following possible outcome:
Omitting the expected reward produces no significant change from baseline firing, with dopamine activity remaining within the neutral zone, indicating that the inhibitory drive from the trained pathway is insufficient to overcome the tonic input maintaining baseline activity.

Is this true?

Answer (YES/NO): NO